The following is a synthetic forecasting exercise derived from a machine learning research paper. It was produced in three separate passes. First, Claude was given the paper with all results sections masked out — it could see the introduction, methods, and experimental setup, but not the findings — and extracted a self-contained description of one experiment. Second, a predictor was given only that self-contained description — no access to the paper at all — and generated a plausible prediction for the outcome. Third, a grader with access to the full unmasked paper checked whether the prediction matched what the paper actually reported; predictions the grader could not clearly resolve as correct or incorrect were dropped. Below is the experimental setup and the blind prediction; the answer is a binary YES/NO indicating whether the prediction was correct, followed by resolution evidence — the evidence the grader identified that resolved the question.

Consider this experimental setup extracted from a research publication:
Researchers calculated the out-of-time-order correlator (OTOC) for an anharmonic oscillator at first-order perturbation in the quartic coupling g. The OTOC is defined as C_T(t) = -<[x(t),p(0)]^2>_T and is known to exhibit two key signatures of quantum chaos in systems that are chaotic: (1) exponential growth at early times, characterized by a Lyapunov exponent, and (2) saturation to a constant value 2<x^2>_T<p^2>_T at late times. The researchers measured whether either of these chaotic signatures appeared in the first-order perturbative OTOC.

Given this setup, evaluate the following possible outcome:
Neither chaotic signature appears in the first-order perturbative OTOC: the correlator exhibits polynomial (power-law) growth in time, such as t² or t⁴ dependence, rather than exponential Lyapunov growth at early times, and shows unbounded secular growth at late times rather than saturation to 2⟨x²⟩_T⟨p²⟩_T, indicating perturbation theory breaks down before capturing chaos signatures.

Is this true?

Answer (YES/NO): NO